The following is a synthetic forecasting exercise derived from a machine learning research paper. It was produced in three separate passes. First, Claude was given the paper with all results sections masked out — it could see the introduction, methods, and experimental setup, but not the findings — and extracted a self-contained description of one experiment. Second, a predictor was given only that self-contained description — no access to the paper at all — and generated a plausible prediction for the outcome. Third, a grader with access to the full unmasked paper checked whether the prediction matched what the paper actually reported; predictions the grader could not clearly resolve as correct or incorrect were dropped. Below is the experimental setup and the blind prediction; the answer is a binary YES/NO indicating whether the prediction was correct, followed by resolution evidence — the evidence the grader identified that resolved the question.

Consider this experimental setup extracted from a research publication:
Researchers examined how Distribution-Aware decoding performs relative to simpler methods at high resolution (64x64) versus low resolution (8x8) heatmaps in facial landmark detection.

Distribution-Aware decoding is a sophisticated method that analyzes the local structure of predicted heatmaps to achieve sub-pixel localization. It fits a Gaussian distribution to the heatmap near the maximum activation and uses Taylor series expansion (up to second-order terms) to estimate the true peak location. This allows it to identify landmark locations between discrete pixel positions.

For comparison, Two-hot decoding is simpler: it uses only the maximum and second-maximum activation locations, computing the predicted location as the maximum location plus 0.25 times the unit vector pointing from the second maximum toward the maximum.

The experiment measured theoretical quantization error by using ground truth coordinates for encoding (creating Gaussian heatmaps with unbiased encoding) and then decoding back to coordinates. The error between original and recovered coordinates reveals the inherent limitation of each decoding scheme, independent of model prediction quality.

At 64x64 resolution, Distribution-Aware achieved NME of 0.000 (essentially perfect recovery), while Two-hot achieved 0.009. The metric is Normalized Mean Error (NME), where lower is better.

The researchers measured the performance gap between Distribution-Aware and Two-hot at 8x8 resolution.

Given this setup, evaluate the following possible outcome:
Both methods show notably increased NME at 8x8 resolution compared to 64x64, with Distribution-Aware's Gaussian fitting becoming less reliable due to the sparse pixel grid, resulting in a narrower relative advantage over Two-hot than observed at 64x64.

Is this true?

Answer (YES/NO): NO